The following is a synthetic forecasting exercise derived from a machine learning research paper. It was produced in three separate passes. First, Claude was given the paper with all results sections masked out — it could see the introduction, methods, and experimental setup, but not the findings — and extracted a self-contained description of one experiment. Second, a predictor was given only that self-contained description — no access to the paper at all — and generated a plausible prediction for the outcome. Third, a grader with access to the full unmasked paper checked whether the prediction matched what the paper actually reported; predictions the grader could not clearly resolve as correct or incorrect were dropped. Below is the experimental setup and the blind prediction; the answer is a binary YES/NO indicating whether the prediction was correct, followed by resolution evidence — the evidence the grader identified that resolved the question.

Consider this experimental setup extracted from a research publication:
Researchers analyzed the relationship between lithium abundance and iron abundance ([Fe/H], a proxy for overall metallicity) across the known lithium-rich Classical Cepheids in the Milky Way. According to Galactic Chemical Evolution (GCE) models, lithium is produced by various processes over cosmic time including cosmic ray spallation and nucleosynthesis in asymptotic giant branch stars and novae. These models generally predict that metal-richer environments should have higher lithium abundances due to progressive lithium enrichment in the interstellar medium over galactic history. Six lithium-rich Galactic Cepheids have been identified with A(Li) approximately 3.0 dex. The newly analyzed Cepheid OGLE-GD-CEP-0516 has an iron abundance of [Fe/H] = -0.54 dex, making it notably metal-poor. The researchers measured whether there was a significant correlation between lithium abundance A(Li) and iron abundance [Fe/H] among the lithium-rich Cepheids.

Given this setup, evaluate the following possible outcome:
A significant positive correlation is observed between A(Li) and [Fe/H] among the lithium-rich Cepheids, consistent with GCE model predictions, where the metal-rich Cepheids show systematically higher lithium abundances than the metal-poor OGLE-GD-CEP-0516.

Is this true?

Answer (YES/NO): NO